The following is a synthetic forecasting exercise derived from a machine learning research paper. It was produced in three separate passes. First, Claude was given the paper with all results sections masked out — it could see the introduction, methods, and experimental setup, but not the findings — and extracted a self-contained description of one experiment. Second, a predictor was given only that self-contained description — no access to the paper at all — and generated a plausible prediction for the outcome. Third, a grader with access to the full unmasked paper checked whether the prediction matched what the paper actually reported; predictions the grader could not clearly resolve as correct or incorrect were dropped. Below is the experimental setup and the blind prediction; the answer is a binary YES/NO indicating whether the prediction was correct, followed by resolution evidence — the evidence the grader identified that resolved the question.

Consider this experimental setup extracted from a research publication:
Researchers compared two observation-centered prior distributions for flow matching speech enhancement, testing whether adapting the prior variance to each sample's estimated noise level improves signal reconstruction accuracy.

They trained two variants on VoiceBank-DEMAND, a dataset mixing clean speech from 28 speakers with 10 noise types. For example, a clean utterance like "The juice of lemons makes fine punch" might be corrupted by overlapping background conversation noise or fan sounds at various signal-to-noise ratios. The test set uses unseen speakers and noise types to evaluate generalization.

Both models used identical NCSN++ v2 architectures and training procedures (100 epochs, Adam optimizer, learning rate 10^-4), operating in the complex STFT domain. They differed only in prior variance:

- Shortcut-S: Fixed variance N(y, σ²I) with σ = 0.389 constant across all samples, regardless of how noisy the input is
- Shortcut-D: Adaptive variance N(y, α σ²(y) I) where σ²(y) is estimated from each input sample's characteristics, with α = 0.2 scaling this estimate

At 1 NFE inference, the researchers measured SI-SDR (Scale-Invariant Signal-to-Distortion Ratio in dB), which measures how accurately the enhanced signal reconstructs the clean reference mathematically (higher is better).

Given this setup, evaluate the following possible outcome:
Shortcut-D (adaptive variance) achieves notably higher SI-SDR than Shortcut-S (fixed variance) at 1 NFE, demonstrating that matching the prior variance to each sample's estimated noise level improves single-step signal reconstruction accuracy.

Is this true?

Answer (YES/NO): NO